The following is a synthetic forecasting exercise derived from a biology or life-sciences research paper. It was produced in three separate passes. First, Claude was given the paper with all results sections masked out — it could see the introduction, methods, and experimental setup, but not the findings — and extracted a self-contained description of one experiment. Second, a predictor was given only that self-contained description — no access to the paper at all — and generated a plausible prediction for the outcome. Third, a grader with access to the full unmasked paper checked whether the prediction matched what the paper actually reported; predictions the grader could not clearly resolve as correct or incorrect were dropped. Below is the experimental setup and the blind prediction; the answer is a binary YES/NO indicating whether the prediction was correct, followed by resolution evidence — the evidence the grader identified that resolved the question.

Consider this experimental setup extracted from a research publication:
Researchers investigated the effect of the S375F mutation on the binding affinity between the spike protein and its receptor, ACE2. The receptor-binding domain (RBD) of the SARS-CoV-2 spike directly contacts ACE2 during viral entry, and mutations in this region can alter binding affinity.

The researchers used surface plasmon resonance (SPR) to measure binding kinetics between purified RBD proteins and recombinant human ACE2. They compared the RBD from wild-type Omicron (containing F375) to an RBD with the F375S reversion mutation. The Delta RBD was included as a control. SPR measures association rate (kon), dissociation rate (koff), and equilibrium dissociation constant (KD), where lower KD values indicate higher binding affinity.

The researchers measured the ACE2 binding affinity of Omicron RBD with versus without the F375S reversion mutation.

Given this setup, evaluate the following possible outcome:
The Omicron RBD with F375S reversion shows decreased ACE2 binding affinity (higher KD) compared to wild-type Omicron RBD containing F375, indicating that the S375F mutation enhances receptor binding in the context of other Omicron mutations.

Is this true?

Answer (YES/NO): NO